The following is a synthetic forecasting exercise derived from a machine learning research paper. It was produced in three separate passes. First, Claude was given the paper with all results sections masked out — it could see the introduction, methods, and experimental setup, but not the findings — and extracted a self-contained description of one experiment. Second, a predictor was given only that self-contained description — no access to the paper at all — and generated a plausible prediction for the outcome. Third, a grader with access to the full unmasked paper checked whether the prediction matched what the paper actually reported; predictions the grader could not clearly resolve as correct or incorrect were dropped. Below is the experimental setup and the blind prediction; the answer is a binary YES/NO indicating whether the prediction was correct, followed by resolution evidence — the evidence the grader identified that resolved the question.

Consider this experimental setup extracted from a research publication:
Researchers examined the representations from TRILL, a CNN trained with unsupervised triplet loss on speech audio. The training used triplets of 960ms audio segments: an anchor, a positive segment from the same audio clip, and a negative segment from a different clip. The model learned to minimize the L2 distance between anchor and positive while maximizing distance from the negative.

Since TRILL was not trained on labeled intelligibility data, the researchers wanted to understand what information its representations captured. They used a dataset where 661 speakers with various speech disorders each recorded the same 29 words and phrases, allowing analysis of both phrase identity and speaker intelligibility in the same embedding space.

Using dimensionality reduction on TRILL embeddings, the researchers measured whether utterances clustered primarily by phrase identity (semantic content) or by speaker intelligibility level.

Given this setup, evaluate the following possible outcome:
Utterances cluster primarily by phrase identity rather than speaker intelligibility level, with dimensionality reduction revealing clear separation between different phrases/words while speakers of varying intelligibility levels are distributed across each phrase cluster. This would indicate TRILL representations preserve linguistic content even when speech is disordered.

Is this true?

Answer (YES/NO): NO